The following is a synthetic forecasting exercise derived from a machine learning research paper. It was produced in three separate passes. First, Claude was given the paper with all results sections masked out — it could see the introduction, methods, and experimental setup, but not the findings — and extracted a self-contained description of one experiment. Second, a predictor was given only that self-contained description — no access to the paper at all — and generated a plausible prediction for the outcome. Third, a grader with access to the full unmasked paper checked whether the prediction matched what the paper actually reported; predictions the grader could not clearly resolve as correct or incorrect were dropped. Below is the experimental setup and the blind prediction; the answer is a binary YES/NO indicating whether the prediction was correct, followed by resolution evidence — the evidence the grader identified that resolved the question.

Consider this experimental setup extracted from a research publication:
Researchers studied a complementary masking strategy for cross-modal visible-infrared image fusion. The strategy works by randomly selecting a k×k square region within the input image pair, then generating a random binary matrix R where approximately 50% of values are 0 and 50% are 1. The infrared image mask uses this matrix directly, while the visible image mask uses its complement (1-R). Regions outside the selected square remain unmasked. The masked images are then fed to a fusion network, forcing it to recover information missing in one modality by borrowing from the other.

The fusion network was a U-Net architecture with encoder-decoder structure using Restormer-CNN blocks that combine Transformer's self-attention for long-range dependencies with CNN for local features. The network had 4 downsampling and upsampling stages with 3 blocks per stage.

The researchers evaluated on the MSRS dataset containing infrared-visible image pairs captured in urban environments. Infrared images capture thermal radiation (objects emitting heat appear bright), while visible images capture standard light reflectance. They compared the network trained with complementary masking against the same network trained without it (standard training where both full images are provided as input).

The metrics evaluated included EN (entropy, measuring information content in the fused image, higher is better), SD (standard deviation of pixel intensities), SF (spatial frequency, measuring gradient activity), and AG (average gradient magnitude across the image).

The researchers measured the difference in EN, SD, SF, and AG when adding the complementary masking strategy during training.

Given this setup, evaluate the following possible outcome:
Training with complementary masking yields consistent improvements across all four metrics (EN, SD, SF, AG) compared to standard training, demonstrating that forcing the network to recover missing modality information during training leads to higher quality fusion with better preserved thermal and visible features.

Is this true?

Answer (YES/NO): YES